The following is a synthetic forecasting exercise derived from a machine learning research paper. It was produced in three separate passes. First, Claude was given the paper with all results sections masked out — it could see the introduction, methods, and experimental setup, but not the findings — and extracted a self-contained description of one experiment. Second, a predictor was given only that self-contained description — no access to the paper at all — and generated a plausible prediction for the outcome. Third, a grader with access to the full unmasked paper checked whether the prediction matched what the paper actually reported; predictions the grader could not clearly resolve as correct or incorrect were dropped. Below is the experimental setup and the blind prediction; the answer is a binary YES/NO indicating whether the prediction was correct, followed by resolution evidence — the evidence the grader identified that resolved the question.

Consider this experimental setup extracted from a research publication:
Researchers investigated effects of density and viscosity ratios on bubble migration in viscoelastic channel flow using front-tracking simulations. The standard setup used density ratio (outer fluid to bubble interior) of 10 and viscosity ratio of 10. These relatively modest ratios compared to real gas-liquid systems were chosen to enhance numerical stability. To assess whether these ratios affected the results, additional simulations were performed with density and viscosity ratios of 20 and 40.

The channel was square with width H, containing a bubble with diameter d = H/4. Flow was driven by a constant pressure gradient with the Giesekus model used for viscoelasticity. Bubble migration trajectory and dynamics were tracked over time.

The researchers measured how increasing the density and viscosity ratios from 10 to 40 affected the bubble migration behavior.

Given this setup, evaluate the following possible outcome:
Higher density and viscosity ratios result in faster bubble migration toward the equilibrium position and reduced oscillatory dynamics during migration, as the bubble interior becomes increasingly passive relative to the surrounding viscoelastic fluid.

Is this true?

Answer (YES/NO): NO